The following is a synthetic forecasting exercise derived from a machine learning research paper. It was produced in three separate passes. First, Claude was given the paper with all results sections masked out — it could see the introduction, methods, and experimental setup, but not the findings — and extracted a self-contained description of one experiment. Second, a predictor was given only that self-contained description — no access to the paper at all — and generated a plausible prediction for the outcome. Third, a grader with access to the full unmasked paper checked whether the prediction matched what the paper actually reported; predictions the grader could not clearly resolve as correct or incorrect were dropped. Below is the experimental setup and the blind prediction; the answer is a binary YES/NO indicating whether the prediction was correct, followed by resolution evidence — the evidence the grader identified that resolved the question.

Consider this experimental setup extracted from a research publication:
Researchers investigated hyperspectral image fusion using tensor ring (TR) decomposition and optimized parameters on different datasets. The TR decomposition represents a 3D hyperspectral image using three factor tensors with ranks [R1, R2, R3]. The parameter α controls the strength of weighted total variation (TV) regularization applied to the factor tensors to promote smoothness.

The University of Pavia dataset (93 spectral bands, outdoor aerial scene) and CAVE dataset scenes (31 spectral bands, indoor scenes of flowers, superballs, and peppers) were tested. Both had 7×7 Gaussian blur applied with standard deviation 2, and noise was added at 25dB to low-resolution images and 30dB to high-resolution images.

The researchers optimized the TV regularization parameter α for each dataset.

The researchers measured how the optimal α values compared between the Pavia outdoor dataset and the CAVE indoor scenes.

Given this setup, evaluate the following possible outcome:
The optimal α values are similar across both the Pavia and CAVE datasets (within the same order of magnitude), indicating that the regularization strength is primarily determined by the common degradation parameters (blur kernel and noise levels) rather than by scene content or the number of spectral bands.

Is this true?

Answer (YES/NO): NO